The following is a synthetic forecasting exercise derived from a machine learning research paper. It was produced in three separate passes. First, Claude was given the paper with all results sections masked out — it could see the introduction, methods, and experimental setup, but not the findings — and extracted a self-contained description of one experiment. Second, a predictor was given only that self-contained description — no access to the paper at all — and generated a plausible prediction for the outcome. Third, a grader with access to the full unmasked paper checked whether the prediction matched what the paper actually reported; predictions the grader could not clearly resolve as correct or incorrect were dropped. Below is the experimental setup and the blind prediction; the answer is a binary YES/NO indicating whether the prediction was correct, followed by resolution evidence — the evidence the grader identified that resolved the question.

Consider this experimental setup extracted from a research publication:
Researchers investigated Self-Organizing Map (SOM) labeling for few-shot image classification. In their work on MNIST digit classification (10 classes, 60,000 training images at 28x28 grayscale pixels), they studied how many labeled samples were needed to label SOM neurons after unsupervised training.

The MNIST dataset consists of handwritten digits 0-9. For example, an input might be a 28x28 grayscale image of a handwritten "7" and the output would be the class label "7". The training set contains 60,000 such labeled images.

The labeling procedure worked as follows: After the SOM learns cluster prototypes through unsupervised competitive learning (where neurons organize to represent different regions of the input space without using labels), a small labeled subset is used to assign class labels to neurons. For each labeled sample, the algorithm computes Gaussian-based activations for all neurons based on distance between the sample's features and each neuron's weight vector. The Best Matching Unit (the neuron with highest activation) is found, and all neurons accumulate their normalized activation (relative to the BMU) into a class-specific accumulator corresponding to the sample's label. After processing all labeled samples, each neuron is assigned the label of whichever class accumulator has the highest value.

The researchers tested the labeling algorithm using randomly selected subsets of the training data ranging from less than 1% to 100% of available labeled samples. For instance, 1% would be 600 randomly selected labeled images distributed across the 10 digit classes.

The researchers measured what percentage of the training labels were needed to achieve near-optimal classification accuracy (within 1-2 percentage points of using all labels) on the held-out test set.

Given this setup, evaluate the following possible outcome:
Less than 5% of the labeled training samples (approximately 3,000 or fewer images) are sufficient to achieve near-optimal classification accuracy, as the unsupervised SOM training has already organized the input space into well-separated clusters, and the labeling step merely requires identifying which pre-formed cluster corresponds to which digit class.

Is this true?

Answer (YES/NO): YES